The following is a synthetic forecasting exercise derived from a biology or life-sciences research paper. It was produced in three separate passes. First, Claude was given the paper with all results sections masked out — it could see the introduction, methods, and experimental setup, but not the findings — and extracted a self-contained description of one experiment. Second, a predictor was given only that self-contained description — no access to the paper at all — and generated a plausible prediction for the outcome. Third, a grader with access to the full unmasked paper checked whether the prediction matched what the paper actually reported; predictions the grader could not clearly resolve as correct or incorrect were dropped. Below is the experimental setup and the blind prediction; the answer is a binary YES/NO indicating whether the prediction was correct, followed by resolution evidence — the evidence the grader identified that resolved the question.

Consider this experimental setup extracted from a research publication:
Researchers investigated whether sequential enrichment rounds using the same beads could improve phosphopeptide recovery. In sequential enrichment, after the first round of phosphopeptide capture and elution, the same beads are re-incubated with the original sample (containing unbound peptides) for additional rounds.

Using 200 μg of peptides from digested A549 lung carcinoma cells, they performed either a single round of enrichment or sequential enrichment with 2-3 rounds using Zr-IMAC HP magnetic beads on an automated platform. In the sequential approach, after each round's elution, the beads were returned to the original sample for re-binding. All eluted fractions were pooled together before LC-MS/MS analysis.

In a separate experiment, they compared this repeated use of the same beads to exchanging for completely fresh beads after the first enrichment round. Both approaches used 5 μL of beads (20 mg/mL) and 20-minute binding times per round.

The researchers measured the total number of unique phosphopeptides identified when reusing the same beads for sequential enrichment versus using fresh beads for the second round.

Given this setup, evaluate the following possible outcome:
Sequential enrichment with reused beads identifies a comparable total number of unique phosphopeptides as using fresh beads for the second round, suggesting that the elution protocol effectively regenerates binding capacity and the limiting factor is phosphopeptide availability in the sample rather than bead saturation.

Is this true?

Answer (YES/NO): NO